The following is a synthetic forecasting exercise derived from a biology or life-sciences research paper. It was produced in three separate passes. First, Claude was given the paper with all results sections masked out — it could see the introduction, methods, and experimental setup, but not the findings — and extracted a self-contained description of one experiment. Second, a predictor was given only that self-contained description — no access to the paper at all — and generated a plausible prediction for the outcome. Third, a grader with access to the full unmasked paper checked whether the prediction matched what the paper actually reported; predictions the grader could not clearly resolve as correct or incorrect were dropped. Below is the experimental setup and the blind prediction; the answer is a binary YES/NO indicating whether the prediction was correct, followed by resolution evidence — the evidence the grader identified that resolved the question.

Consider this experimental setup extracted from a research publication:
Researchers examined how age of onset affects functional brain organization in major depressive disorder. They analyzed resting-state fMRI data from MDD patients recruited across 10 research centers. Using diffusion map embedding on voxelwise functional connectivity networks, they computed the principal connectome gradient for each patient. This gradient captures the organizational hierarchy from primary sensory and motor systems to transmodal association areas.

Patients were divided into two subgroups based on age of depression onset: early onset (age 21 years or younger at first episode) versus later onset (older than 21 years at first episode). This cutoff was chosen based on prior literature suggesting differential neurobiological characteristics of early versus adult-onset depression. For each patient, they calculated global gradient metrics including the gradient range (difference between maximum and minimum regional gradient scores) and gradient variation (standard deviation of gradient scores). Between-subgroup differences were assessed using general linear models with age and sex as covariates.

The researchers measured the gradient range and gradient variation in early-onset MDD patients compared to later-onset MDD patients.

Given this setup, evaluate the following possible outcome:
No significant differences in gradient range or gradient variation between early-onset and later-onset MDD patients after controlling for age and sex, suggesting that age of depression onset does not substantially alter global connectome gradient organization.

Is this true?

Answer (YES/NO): NO